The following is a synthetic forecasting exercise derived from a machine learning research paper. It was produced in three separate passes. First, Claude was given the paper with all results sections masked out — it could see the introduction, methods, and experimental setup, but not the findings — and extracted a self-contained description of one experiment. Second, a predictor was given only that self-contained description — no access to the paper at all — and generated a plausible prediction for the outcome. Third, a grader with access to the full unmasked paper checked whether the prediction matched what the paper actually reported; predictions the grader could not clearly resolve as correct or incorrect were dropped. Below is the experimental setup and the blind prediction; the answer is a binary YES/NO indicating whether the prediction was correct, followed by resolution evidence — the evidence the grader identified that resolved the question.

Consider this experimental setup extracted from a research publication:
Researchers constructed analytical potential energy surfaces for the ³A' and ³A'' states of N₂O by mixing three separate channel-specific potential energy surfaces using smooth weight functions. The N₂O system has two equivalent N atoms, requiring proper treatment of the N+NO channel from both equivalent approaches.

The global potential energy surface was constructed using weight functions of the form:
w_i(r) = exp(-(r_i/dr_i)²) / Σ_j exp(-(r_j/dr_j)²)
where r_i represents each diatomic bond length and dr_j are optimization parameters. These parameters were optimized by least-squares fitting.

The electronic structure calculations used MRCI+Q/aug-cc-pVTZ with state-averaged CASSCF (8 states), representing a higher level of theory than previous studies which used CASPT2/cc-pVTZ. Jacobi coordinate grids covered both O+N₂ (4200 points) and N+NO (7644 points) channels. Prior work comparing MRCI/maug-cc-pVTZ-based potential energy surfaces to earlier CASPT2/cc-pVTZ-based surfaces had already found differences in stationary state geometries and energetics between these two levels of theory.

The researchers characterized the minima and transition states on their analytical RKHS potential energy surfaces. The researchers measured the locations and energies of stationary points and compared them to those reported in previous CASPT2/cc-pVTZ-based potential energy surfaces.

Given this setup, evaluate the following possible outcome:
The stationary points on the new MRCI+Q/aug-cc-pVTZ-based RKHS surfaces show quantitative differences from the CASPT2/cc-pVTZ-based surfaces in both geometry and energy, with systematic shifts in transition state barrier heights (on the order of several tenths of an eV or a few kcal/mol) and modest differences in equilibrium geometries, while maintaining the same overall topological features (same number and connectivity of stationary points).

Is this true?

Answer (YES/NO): NO